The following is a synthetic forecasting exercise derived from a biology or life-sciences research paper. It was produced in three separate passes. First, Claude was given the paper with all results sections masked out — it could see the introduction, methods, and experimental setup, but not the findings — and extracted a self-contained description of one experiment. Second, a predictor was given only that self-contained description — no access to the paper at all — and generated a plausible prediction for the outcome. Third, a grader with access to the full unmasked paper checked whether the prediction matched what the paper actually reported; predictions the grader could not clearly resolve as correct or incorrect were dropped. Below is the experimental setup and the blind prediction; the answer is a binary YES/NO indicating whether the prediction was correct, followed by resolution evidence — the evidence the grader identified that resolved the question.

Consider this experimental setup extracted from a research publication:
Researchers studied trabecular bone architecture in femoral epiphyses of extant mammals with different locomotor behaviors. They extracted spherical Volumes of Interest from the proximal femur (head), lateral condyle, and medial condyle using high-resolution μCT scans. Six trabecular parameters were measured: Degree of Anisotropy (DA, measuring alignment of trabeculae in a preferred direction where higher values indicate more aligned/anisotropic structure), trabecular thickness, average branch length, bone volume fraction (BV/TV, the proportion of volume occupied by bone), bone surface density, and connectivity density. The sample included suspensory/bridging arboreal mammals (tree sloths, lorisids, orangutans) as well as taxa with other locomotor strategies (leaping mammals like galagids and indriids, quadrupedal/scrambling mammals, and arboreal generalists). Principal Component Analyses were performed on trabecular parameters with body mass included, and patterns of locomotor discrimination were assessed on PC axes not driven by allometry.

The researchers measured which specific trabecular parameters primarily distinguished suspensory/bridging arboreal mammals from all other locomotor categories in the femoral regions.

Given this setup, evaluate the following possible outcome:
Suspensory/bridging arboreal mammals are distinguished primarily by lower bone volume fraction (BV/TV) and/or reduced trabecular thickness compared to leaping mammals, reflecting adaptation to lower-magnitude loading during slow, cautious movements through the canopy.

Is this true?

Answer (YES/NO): NO